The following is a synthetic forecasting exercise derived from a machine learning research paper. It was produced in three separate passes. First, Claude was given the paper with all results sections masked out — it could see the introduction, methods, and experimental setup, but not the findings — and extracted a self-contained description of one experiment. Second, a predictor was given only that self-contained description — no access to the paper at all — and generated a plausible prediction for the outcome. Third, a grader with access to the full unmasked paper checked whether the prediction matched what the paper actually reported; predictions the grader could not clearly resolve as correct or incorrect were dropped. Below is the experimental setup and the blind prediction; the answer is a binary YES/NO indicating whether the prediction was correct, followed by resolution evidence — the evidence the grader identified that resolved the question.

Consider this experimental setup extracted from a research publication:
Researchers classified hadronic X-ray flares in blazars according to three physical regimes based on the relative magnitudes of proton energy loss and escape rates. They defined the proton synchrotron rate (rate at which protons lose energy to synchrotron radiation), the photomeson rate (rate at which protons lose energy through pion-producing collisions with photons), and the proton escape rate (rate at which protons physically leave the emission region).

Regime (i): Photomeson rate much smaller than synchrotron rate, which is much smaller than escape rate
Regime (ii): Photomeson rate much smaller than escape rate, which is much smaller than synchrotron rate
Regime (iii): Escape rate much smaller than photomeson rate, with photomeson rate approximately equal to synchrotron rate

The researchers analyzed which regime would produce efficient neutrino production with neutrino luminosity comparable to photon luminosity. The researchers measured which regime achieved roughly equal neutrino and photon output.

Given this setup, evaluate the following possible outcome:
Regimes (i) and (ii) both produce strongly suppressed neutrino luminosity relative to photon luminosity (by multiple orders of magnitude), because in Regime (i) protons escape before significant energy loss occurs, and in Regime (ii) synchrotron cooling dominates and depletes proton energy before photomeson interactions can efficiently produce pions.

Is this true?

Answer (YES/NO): YES